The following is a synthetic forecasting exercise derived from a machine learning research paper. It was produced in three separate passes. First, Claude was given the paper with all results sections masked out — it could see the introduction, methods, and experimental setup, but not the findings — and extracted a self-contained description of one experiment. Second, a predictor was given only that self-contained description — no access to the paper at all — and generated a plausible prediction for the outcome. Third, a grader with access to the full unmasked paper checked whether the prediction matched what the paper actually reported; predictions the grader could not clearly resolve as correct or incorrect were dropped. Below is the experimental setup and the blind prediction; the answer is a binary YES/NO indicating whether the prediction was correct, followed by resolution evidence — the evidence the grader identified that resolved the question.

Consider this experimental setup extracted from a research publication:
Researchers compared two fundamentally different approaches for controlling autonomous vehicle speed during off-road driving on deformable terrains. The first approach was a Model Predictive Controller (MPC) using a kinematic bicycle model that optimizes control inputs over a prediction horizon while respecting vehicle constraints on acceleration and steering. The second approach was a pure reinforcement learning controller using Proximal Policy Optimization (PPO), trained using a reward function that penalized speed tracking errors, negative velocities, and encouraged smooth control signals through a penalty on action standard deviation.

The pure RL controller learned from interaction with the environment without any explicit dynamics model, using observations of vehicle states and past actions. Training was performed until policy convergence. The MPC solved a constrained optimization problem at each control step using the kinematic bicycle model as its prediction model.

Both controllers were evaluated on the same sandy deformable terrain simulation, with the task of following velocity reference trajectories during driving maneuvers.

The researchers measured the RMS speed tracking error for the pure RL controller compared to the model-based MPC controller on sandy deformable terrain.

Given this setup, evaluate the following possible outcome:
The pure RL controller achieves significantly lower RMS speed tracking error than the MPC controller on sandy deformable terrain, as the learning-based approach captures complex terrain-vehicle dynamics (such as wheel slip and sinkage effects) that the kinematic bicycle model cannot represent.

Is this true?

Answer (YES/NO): YES